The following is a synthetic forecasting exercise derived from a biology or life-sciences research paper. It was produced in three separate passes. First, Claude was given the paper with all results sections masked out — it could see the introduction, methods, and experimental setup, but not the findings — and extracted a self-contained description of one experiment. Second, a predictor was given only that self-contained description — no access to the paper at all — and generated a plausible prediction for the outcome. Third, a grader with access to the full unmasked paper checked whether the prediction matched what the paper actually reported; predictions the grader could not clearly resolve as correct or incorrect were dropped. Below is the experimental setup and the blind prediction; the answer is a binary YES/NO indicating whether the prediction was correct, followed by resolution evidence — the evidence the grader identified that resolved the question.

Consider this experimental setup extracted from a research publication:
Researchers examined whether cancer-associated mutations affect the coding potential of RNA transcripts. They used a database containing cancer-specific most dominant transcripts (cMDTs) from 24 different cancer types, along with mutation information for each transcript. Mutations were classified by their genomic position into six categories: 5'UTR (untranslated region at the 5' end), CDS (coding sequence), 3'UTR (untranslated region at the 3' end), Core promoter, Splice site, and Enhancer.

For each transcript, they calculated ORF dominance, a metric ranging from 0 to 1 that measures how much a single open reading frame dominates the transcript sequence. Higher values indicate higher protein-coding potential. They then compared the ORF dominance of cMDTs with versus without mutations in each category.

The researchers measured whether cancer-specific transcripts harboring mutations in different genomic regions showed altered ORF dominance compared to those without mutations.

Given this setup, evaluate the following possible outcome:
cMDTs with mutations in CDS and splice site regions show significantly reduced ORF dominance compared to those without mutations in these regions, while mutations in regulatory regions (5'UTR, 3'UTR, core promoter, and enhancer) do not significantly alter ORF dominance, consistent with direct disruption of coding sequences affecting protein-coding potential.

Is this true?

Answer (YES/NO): NO